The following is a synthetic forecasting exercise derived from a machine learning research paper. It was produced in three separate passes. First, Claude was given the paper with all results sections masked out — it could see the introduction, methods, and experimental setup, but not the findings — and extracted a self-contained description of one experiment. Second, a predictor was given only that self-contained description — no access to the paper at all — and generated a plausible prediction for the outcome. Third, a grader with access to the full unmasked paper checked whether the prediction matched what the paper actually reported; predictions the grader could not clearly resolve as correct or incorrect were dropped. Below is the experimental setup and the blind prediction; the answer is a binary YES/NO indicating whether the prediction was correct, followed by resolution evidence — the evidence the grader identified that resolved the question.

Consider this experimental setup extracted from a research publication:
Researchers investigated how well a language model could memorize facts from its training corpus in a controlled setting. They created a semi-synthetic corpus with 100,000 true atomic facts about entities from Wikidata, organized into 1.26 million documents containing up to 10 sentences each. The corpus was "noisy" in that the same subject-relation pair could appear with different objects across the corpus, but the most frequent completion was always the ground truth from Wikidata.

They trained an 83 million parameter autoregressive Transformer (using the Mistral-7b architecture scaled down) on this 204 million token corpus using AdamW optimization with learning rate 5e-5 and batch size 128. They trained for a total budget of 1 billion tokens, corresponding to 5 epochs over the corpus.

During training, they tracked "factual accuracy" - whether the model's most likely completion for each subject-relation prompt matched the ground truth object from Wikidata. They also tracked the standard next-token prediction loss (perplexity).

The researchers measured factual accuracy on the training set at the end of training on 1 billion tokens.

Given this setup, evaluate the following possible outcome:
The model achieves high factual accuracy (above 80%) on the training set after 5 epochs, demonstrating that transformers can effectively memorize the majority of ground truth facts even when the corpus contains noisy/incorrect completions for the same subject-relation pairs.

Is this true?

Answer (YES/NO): YES